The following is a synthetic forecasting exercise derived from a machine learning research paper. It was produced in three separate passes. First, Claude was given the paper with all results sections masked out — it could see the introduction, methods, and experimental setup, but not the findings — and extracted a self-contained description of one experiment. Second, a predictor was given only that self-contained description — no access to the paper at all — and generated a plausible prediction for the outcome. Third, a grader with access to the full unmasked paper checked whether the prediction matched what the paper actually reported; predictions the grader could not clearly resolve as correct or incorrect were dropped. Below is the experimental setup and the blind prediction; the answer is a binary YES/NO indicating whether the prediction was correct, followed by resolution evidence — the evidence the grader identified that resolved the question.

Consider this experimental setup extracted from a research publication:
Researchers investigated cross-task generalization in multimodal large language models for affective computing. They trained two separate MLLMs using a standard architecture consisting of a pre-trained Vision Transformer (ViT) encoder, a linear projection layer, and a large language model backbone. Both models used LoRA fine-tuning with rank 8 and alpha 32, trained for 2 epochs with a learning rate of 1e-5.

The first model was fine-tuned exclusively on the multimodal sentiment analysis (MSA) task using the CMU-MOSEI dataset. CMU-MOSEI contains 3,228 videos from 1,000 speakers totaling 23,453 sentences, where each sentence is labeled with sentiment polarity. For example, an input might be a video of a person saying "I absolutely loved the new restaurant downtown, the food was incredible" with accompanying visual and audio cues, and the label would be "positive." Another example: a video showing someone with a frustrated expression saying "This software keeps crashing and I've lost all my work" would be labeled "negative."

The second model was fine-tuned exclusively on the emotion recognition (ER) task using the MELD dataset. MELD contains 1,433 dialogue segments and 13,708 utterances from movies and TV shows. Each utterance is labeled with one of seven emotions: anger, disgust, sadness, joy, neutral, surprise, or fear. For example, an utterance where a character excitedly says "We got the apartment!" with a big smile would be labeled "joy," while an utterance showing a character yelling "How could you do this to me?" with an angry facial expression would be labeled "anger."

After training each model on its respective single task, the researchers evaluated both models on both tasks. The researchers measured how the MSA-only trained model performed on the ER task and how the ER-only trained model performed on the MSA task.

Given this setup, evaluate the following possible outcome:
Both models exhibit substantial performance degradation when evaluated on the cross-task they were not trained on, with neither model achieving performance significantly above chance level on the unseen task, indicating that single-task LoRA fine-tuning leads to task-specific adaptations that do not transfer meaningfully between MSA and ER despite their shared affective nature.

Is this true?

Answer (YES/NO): NO